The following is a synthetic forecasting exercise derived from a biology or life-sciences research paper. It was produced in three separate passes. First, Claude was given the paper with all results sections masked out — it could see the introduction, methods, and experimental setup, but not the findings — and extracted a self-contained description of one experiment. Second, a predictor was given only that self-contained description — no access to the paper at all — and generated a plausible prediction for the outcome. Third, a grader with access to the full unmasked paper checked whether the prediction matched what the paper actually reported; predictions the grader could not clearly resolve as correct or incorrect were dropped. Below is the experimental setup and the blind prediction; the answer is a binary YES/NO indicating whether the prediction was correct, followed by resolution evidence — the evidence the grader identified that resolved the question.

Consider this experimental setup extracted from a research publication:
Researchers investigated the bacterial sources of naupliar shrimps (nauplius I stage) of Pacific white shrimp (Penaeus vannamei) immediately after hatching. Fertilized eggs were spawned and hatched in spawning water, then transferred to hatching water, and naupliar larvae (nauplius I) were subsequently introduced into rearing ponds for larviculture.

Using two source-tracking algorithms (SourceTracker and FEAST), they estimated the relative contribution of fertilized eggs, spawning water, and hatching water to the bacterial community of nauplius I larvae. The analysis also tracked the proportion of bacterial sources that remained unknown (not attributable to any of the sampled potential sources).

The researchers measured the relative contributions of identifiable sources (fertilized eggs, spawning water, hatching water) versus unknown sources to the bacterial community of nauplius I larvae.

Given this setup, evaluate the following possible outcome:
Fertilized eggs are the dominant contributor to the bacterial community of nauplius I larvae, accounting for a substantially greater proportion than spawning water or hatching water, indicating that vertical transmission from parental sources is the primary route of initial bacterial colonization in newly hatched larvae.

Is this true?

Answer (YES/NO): NO